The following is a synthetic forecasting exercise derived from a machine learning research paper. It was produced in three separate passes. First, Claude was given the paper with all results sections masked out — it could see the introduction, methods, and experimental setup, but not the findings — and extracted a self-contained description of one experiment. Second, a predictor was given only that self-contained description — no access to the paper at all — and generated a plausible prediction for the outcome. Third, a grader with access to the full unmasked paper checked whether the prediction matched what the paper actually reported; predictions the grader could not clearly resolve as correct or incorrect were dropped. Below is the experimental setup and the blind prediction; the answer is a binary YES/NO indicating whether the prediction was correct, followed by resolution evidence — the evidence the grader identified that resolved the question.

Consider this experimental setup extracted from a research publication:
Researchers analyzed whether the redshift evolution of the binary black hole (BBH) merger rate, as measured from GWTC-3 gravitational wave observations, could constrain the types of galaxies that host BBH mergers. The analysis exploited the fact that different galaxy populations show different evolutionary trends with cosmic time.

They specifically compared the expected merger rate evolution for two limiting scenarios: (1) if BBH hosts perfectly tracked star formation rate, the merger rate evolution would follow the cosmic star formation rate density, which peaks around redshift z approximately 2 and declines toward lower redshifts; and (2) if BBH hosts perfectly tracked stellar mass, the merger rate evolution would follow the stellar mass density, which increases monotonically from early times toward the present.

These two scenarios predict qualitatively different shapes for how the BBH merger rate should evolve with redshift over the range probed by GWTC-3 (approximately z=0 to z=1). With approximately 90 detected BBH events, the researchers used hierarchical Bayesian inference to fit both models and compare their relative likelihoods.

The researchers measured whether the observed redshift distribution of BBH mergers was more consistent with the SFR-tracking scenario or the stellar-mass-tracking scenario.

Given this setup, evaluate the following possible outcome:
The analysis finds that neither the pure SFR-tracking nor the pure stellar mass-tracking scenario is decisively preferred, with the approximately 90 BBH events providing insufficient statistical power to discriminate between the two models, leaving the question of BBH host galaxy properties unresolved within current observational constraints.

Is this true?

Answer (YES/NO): NO